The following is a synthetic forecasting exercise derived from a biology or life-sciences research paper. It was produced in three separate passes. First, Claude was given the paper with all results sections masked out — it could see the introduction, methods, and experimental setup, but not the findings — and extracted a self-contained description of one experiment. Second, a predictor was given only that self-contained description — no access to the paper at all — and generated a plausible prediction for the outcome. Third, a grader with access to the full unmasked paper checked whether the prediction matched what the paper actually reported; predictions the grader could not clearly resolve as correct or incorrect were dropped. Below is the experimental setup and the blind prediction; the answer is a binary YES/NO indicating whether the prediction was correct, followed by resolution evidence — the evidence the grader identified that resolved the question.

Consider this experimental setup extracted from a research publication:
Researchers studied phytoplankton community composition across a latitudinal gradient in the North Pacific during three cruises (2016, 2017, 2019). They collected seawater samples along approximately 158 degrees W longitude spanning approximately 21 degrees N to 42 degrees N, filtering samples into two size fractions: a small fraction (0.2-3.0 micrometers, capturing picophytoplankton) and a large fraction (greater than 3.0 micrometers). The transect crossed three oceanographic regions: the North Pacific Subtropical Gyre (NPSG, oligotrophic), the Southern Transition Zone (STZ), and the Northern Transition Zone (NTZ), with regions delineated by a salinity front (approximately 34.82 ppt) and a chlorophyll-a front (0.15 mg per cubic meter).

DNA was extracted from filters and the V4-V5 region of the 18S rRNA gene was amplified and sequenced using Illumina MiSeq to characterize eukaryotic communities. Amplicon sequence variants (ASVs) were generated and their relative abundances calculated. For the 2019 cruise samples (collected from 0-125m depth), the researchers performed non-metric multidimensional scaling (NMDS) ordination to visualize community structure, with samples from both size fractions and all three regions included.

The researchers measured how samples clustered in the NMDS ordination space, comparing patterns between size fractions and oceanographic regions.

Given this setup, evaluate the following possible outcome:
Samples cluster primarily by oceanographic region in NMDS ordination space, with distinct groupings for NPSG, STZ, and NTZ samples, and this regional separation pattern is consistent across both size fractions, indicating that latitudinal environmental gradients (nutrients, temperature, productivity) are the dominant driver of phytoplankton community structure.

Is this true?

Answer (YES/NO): YES